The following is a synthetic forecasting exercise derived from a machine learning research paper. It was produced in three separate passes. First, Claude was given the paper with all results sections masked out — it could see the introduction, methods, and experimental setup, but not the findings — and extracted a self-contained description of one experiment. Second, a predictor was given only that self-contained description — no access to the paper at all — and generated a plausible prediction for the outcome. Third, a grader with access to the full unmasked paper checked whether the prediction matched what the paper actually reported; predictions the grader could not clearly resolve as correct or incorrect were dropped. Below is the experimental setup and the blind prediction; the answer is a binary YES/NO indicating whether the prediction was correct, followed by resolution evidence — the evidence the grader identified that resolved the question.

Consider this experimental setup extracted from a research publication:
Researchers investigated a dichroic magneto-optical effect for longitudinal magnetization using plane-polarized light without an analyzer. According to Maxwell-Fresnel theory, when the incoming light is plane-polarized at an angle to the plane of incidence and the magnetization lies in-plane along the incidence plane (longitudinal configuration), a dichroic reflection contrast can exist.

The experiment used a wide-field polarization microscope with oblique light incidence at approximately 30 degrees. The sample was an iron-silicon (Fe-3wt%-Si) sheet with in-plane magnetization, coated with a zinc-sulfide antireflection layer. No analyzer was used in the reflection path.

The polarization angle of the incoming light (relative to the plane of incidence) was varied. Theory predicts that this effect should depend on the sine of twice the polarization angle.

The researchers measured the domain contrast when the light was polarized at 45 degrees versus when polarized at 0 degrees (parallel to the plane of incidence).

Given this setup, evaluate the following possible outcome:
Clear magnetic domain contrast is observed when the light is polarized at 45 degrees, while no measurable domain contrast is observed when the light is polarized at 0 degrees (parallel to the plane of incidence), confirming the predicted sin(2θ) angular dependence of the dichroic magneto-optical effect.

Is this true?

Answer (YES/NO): YES